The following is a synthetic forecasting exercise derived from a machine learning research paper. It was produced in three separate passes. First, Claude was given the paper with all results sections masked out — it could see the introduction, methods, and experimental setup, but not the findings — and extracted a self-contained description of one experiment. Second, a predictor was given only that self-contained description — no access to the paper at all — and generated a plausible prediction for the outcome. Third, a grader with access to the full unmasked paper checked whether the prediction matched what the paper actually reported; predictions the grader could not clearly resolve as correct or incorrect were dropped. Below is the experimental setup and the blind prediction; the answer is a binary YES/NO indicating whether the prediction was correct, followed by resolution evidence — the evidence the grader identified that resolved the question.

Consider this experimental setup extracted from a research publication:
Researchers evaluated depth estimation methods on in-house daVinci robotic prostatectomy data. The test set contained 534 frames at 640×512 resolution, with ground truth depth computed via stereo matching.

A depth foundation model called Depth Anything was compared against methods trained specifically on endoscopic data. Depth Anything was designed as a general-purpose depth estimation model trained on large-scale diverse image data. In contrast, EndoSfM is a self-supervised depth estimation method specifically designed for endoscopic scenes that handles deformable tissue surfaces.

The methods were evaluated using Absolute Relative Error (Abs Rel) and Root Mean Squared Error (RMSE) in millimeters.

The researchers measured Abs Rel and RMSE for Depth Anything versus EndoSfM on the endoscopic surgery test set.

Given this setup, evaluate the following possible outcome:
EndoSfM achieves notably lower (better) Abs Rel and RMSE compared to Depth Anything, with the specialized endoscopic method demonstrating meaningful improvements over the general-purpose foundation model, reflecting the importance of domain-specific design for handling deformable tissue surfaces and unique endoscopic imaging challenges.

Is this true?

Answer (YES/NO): YES